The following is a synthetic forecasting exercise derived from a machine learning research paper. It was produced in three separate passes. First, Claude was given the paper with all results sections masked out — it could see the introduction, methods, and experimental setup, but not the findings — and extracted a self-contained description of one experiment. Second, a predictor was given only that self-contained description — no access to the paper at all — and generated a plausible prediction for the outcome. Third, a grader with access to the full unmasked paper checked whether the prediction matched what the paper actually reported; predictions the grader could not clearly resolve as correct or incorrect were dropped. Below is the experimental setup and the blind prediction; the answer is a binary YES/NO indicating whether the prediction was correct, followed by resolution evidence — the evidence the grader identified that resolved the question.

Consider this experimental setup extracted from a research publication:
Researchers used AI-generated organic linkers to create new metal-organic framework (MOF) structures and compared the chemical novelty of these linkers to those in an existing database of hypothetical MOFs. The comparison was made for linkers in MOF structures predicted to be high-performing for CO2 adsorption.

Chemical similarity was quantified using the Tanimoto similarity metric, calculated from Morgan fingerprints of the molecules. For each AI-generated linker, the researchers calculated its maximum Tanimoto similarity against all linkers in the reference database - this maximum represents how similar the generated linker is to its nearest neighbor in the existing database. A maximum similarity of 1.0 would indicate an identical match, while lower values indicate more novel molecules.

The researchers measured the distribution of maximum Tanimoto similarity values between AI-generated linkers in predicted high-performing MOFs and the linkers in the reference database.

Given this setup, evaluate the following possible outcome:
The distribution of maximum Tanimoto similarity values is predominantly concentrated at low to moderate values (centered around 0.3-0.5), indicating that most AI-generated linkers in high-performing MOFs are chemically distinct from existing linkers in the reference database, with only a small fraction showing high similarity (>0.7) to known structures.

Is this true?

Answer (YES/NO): YES